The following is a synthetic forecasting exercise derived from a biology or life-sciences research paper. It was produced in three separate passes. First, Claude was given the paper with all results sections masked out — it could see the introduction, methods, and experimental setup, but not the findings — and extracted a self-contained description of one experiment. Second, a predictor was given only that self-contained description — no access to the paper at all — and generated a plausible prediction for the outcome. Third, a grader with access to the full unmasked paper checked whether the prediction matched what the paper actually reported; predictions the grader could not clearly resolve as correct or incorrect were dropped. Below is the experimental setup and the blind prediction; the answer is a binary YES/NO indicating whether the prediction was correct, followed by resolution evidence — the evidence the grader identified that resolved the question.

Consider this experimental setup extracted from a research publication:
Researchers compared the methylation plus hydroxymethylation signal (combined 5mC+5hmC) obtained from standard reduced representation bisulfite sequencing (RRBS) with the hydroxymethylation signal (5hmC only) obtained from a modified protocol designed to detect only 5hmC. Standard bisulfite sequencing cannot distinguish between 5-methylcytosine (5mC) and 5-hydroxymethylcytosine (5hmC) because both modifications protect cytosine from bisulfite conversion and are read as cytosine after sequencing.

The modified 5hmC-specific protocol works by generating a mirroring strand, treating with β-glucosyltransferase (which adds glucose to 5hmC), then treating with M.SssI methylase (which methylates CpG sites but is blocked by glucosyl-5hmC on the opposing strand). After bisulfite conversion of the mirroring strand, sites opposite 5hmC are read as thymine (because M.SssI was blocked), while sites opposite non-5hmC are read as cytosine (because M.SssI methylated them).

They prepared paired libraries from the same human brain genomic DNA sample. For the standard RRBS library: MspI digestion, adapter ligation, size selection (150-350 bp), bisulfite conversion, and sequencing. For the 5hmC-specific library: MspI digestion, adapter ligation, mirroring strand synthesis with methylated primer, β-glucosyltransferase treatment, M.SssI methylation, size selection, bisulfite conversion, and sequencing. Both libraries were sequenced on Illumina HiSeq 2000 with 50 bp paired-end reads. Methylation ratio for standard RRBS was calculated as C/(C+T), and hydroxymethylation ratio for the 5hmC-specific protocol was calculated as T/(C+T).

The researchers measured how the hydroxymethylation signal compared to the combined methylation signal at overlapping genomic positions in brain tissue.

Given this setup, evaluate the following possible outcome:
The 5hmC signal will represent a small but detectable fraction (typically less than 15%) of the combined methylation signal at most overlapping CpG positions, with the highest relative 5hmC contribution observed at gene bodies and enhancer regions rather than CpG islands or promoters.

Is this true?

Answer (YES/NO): NO